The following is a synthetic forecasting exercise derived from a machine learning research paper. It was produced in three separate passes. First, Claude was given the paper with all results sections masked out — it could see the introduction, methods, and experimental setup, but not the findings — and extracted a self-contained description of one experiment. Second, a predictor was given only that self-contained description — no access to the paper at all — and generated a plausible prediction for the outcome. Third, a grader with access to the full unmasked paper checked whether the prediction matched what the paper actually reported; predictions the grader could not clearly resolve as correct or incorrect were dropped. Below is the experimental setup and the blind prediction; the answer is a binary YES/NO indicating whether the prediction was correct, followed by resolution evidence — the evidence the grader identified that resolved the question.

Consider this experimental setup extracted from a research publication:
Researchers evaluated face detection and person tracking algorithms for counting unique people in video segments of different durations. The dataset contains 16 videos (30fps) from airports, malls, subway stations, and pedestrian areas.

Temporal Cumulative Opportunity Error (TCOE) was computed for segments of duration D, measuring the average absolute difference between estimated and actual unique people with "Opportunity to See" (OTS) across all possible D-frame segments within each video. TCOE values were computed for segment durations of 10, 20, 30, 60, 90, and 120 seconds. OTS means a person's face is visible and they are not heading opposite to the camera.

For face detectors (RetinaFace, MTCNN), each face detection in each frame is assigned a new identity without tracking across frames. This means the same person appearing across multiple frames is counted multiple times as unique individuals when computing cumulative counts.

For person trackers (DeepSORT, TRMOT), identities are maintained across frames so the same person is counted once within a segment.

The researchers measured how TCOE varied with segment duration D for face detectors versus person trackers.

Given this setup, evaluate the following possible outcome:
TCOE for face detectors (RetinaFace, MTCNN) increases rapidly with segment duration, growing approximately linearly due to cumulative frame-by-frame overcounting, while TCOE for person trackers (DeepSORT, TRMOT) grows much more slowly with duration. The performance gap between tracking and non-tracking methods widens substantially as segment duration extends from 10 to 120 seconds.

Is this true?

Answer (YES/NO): YES